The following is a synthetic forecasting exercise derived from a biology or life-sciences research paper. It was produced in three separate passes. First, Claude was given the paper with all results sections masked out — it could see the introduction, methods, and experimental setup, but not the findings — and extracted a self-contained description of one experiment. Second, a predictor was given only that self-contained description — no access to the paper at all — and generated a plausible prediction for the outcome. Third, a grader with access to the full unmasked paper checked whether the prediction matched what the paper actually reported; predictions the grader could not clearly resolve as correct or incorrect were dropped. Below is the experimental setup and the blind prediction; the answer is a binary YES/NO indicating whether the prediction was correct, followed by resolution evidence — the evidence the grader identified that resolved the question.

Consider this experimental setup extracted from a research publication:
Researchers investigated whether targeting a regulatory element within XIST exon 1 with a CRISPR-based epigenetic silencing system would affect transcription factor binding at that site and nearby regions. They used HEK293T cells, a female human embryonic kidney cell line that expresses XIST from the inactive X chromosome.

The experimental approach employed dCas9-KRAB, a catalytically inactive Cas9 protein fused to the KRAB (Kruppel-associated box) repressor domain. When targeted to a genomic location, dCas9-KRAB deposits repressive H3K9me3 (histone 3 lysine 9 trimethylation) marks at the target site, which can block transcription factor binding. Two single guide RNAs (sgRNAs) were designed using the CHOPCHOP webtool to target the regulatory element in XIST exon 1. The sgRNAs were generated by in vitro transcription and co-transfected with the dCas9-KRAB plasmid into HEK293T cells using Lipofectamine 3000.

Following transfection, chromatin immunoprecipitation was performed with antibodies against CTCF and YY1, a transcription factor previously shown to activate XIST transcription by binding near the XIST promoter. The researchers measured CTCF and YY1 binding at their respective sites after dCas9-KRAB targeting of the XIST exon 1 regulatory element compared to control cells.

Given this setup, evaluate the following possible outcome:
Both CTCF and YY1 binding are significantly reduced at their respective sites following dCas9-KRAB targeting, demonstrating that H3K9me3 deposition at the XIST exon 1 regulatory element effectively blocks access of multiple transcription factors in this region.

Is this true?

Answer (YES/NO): YES